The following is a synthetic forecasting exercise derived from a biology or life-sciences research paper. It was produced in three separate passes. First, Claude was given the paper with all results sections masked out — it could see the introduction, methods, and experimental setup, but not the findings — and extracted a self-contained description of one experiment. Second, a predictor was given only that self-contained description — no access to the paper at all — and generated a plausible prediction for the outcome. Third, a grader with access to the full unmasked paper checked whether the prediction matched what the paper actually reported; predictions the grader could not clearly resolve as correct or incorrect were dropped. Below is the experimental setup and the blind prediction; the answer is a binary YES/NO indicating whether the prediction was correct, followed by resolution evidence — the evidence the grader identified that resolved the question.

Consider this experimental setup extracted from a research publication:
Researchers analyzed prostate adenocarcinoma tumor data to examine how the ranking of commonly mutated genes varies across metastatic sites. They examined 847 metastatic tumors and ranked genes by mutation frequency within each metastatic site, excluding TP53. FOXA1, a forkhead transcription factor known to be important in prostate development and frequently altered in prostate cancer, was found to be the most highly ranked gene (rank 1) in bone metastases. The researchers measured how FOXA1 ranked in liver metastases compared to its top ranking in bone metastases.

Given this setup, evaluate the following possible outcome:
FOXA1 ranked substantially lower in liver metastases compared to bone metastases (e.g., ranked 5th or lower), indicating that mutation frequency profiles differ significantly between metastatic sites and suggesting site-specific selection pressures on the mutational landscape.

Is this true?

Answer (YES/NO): YES